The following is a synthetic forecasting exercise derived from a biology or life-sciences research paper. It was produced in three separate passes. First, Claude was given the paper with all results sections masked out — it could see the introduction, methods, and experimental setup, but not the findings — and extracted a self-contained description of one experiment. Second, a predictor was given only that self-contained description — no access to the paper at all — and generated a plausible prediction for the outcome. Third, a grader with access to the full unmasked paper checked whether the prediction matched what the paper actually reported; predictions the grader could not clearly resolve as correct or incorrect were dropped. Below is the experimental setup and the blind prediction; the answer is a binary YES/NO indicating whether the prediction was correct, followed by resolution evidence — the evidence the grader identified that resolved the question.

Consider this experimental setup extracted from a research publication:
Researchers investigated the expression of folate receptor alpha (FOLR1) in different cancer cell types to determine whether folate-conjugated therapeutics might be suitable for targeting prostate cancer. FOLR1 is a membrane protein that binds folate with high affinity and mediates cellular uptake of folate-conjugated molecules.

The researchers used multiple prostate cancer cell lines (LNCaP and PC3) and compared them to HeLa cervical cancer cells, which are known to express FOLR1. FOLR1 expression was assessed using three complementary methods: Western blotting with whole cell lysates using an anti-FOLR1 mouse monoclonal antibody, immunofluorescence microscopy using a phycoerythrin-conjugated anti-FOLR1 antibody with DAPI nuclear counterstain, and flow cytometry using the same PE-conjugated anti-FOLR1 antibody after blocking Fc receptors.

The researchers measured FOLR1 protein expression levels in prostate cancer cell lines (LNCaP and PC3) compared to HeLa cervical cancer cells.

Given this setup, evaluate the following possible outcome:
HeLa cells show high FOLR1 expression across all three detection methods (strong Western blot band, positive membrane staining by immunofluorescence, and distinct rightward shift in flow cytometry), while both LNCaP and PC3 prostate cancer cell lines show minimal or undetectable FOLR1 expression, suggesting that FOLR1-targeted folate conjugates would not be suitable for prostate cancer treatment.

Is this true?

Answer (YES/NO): YES